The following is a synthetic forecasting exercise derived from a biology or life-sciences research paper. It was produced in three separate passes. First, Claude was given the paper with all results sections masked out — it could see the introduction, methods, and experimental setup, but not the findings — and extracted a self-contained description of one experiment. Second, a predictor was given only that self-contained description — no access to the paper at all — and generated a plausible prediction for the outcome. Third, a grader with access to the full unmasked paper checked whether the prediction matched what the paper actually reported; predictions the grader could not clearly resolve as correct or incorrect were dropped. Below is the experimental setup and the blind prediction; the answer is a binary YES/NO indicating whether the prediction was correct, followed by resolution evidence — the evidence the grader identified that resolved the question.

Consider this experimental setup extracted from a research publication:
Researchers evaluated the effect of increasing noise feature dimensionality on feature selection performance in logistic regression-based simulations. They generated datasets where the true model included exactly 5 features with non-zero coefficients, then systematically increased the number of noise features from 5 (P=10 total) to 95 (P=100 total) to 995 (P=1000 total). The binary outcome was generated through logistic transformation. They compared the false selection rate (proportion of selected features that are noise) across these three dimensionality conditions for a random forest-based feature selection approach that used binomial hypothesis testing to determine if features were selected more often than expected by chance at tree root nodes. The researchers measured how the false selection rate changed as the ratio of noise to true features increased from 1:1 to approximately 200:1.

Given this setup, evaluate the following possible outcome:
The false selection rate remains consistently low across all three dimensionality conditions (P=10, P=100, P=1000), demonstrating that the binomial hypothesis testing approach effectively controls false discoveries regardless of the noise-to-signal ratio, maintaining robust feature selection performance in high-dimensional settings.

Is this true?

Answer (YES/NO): NO